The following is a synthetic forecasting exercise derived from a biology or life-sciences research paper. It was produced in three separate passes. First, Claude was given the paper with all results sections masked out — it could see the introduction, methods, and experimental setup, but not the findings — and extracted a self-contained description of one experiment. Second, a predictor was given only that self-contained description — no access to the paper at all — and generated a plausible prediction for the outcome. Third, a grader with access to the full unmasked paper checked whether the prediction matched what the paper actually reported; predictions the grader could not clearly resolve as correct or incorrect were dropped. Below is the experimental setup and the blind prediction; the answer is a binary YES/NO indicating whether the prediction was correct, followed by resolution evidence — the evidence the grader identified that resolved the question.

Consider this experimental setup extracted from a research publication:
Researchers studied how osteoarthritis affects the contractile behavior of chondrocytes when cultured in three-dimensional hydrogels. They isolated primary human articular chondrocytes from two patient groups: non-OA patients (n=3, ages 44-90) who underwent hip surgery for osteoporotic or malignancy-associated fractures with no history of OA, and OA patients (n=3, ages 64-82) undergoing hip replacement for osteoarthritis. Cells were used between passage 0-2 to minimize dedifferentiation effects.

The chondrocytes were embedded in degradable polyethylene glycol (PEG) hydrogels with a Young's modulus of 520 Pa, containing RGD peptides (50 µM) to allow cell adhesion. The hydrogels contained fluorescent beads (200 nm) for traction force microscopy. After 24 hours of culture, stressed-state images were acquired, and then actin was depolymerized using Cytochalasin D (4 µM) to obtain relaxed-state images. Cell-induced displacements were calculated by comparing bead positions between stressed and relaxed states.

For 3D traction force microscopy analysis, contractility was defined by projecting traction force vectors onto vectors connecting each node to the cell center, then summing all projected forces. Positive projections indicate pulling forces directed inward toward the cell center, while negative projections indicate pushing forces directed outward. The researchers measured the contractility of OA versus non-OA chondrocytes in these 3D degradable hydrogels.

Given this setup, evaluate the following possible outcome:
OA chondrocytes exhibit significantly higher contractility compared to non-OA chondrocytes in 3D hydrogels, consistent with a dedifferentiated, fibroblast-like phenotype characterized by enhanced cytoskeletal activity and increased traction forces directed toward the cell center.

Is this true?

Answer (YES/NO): YES